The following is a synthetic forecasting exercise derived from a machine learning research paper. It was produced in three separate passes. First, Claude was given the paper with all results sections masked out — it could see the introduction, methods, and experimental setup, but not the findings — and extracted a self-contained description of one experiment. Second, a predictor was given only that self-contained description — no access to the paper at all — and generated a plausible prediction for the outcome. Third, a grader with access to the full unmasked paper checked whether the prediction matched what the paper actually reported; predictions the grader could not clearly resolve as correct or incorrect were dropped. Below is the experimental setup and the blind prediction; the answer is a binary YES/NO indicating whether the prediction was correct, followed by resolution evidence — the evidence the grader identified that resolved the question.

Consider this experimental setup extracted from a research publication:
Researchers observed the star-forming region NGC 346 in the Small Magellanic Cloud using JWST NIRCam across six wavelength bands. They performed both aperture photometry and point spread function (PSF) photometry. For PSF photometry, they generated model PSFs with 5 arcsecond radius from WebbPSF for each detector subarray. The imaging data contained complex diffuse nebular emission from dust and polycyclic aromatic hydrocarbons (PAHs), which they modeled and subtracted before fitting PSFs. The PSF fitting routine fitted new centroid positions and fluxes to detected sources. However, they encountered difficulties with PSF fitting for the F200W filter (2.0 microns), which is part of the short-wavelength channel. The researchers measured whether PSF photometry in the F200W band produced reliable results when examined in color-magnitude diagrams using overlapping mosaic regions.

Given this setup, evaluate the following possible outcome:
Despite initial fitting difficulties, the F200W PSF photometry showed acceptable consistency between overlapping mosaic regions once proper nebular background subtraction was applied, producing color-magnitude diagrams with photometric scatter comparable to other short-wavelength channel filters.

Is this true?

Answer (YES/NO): NO